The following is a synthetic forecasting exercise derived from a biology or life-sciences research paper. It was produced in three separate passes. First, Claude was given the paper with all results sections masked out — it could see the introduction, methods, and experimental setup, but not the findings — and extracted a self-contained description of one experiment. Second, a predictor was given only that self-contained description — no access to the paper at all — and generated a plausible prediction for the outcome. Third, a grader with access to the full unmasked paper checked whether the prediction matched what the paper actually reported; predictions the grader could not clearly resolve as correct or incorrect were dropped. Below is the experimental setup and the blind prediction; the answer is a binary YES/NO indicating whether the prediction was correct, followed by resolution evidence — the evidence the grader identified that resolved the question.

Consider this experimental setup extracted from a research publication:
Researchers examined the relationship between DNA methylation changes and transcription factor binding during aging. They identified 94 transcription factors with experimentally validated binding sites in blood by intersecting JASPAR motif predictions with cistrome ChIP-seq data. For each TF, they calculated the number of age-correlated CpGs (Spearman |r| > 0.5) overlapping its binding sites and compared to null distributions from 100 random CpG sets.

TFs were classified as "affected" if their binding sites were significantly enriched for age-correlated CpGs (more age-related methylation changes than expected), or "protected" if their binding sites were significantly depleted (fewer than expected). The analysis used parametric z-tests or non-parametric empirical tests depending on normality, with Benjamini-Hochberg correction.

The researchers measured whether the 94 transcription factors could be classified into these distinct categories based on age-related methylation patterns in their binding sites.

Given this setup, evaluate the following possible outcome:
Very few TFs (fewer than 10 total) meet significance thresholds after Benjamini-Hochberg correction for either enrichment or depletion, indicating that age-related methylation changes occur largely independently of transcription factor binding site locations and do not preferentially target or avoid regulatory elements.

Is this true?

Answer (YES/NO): NO